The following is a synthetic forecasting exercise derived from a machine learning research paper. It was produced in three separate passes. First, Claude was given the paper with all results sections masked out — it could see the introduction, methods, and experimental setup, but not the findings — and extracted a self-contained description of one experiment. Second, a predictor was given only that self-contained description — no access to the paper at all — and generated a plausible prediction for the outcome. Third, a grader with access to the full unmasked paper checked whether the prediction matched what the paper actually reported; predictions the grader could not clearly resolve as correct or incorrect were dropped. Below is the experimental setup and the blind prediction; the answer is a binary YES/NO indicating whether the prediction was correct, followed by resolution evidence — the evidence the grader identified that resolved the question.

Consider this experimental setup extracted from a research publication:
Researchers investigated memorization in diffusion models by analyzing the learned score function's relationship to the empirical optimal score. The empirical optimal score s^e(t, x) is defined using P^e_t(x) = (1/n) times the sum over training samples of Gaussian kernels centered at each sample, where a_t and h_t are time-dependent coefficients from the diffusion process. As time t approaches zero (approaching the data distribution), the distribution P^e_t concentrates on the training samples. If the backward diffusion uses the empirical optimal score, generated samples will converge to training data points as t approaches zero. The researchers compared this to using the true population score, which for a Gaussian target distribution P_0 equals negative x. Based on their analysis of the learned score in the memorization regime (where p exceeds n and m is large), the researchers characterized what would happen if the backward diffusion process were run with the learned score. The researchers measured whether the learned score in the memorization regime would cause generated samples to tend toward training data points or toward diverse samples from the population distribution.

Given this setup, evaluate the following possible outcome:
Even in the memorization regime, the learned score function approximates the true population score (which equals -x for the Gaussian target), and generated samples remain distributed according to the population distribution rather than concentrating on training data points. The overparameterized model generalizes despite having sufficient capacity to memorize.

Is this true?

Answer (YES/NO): NO